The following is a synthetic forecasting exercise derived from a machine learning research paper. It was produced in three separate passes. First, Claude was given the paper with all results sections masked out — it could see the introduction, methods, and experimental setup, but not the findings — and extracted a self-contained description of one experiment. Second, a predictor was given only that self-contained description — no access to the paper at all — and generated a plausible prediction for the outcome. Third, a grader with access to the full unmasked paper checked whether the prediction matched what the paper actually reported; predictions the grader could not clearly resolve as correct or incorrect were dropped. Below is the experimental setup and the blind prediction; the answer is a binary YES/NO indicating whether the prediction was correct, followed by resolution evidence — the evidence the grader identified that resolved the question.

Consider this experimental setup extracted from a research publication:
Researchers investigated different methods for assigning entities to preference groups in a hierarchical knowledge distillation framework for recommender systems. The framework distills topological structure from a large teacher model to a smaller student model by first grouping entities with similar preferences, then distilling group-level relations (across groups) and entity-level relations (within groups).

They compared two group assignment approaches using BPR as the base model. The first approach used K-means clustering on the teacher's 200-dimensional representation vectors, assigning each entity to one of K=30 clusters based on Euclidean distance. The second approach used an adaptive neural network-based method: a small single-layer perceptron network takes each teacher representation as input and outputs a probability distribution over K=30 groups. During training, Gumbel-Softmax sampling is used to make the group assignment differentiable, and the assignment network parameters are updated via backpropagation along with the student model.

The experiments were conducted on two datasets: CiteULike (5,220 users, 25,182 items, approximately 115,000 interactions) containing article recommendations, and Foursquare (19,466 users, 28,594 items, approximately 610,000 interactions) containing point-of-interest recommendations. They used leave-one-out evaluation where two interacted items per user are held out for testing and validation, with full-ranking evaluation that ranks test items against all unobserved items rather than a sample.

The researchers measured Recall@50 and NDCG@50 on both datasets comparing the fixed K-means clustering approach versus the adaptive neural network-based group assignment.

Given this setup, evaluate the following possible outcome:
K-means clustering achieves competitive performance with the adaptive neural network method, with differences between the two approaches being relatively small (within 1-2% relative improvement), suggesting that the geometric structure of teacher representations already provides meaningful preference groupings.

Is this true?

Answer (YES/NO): NO